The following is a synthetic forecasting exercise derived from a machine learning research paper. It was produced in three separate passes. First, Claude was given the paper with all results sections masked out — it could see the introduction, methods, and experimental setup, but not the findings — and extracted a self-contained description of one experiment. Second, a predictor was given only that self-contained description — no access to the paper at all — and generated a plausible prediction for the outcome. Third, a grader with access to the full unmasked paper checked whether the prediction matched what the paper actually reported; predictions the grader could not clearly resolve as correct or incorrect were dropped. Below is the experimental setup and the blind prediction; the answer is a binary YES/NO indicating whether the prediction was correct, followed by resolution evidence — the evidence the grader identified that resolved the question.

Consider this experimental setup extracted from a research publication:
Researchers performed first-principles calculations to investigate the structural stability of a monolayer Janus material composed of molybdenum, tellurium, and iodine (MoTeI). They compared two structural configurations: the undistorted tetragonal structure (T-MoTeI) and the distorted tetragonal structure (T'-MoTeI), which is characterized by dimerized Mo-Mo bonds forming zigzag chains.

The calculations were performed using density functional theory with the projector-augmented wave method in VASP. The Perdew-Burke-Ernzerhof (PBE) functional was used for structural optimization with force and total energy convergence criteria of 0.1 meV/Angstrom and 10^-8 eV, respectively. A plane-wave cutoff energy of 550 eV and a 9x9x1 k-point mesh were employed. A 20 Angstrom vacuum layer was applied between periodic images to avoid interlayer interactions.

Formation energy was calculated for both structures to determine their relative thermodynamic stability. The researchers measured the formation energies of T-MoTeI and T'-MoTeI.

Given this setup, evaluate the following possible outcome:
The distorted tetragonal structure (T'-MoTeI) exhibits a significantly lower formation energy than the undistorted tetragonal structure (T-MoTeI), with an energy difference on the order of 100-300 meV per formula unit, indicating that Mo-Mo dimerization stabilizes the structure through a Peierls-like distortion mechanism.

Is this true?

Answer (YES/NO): NO